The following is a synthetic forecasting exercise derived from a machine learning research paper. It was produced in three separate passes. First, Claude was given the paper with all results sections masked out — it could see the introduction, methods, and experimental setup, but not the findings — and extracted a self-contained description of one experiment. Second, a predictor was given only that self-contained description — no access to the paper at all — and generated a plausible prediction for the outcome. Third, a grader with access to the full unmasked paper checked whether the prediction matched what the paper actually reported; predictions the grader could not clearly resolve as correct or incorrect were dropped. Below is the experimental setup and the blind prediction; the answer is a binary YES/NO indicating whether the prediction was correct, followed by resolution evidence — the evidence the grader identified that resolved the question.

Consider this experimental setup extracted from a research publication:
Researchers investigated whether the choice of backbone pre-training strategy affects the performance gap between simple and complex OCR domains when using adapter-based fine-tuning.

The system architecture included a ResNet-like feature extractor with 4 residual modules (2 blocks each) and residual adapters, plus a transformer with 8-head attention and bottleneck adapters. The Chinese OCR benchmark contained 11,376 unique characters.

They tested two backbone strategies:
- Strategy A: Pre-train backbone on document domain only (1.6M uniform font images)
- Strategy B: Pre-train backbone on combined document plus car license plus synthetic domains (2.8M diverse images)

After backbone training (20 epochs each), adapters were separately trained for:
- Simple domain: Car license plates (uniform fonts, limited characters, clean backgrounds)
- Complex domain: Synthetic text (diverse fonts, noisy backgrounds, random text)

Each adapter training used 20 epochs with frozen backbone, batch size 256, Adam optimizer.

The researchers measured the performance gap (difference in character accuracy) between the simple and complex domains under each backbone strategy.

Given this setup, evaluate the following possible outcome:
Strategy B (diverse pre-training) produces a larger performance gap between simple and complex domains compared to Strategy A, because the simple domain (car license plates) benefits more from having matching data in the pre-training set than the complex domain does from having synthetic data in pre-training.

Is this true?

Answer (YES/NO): NO